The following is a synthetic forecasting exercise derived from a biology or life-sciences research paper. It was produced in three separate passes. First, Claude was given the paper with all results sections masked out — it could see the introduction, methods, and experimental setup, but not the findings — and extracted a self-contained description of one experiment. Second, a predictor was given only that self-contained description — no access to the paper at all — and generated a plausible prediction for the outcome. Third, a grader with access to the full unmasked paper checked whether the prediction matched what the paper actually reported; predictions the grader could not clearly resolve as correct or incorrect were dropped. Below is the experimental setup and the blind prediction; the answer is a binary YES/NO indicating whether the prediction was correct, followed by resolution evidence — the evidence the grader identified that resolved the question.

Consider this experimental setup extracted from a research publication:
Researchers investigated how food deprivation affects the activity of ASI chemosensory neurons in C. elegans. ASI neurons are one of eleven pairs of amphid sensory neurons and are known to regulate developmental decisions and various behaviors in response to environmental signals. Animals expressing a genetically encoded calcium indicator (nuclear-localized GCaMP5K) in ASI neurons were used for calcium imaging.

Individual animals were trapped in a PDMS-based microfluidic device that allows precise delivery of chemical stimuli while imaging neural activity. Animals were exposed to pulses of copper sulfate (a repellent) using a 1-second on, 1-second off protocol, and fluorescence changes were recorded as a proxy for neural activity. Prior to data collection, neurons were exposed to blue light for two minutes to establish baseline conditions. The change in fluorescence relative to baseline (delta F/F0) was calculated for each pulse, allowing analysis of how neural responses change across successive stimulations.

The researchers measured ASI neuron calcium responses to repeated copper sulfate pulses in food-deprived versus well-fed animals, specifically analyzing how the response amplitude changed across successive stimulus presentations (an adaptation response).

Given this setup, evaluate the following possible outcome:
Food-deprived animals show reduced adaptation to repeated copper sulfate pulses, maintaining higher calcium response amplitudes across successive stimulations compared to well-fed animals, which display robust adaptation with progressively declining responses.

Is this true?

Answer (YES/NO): YES